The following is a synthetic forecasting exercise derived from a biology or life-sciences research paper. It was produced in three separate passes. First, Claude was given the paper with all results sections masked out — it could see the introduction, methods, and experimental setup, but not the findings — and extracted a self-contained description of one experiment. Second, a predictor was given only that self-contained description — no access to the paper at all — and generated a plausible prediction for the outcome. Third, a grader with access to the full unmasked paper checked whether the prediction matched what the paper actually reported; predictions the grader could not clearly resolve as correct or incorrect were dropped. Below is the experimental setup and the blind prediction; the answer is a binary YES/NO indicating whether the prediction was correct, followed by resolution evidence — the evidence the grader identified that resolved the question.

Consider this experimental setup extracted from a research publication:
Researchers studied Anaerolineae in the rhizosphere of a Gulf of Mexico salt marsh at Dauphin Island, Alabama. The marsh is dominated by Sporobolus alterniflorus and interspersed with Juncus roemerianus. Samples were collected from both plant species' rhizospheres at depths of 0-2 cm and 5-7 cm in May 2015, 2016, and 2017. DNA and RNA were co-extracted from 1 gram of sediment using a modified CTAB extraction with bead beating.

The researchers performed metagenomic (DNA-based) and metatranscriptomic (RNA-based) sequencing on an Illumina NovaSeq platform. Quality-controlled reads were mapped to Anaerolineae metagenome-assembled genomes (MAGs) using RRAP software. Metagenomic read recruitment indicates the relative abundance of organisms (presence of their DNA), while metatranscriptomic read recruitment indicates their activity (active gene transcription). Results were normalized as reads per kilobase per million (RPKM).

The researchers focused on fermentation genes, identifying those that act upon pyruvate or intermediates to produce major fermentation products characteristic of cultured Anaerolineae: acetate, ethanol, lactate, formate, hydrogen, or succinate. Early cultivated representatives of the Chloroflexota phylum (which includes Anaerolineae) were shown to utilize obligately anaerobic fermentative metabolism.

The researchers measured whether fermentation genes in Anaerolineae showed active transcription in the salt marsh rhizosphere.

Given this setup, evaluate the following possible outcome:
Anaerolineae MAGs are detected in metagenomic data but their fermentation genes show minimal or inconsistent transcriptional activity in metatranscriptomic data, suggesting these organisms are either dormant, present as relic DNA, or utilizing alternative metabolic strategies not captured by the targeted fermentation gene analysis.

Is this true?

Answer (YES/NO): NO